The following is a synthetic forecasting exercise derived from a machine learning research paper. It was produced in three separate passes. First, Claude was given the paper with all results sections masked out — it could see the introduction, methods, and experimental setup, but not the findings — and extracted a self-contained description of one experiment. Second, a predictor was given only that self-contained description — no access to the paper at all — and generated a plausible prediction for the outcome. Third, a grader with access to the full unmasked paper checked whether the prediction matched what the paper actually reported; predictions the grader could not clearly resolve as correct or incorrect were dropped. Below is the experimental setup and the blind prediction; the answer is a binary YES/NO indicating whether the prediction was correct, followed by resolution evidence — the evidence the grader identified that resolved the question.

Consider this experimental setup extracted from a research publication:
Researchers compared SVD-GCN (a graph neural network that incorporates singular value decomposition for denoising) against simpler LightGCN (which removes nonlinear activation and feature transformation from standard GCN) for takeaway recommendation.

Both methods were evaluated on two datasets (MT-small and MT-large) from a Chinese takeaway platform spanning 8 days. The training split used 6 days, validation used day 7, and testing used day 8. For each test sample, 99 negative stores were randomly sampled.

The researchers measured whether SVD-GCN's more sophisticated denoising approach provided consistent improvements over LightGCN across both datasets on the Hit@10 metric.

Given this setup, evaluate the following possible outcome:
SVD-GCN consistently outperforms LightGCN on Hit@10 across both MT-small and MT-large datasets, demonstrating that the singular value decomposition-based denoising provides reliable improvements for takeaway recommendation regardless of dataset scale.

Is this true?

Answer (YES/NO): YES